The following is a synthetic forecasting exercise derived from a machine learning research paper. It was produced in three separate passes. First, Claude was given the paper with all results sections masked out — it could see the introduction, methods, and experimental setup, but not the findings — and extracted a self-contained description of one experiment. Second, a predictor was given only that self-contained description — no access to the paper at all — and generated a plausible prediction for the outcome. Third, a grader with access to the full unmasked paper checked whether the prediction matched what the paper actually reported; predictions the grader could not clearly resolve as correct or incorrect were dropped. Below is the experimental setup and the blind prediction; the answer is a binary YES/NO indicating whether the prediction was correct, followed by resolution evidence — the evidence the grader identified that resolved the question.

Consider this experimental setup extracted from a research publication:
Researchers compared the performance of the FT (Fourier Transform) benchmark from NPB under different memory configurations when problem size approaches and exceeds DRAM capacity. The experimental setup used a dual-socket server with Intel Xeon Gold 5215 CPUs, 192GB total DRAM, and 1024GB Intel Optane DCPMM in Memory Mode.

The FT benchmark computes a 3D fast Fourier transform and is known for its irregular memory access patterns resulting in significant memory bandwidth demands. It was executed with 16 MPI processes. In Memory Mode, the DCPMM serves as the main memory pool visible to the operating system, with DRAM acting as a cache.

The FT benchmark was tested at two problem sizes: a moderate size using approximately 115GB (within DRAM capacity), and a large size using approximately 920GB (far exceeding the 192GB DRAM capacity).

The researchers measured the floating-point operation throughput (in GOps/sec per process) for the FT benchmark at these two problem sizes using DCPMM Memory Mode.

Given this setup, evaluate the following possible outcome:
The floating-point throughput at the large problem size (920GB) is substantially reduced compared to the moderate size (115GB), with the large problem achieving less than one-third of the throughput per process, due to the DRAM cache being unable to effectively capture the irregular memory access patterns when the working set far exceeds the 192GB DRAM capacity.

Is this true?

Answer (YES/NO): YES